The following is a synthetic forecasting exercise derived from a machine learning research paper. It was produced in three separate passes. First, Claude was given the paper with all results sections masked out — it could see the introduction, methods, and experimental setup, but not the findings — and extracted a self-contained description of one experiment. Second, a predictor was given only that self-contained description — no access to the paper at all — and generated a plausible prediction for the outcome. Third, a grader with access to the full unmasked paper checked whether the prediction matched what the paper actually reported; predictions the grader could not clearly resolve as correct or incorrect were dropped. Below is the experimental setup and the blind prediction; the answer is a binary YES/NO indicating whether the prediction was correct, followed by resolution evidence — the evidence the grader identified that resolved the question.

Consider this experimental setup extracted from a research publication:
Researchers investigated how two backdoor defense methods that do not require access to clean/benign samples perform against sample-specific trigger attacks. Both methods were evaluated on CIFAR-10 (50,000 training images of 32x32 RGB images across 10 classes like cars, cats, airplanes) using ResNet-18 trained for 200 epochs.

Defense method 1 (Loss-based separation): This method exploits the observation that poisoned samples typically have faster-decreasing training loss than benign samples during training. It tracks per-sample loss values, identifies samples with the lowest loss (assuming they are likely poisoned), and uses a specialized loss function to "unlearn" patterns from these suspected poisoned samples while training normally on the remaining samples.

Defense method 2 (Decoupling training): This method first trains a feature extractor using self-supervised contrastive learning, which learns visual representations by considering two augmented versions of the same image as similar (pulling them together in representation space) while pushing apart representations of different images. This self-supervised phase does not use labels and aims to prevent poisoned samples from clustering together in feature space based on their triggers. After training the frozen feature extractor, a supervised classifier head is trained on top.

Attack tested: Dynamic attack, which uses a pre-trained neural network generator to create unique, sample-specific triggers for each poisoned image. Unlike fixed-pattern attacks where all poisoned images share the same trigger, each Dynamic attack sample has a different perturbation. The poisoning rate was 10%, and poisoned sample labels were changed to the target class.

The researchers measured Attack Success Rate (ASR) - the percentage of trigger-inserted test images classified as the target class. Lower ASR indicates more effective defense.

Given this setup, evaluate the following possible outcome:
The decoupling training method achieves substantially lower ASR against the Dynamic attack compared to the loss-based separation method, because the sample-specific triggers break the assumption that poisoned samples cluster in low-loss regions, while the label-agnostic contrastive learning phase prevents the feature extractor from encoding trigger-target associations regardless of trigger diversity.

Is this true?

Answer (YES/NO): YES